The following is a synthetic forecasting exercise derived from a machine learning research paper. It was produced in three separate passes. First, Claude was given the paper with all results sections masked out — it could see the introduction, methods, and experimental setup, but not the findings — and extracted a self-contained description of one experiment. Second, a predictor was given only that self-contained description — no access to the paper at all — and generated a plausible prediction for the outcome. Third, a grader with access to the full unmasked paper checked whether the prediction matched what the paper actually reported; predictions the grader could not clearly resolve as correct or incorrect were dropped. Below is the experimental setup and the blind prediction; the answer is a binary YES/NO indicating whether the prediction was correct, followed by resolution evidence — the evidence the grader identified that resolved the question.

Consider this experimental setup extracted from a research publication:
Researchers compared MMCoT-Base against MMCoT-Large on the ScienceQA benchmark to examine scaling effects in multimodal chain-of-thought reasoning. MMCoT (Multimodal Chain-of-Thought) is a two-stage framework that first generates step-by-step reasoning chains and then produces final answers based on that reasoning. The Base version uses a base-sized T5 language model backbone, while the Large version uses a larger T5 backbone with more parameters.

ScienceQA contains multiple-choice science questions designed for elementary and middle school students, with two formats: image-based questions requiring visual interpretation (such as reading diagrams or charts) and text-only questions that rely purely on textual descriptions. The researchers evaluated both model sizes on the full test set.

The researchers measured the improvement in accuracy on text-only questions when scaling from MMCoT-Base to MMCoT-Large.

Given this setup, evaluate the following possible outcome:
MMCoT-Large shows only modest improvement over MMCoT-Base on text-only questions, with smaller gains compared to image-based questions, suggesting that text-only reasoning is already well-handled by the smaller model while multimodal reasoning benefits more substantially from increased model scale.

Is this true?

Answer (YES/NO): NO